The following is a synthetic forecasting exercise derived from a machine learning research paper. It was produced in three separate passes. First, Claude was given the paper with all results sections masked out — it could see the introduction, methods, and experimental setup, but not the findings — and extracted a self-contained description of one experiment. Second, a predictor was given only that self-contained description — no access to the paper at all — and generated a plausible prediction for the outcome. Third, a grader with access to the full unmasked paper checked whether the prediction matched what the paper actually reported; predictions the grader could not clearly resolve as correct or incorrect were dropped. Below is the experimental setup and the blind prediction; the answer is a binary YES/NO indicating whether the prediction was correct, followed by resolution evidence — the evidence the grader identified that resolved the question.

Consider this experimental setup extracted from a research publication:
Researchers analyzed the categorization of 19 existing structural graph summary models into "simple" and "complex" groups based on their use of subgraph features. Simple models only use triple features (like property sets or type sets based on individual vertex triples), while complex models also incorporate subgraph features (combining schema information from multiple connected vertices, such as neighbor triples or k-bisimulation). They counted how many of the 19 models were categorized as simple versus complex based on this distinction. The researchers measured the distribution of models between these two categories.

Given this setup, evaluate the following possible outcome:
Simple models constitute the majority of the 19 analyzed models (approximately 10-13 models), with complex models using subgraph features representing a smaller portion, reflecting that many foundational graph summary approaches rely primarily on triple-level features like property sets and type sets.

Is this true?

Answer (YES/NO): NO